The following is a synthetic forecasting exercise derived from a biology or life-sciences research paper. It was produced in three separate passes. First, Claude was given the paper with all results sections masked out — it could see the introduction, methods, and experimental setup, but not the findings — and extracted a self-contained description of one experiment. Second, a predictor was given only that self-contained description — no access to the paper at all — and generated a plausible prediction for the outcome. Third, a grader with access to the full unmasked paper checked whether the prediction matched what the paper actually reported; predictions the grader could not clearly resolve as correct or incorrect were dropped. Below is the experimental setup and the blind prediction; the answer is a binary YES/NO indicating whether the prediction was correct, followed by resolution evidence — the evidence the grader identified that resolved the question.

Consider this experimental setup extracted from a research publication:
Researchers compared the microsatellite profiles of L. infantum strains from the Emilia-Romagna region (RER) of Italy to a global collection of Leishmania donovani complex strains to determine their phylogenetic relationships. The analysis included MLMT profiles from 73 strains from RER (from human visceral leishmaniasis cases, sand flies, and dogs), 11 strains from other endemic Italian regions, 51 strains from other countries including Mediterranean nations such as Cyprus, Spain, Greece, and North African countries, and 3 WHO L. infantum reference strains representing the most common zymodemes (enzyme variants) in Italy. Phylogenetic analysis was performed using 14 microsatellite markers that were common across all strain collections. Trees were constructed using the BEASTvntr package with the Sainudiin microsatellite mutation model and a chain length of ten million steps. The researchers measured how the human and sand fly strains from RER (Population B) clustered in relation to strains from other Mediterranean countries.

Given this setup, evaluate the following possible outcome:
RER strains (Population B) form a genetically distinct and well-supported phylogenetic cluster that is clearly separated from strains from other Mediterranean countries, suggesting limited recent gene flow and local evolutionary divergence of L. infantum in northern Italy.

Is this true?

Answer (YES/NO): NO